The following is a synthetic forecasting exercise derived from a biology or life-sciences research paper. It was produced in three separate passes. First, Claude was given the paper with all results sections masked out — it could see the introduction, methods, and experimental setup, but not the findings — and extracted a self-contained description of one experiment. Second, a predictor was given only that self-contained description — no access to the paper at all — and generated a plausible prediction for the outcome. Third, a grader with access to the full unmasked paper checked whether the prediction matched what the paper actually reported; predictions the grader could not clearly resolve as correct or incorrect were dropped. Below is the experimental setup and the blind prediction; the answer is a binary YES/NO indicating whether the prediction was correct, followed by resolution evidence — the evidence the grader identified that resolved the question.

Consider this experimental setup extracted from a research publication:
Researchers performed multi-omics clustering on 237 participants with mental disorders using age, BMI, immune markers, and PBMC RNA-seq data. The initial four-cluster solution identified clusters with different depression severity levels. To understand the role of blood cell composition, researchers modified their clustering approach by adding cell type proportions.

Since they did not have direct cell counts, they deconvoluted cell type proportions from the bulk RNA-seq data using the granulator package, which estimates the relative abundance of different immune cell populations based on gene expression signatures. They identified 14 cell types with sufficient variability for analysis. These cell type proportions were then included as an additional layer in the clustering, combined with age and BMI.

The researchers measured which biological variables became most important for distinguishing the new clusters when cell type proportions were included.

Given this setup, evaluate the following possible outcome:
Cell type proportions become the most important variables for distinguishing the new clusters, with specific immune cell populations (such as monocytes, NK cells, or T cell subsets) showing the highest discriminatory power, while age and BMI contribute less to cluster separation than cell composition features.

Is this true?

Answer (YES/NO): NO